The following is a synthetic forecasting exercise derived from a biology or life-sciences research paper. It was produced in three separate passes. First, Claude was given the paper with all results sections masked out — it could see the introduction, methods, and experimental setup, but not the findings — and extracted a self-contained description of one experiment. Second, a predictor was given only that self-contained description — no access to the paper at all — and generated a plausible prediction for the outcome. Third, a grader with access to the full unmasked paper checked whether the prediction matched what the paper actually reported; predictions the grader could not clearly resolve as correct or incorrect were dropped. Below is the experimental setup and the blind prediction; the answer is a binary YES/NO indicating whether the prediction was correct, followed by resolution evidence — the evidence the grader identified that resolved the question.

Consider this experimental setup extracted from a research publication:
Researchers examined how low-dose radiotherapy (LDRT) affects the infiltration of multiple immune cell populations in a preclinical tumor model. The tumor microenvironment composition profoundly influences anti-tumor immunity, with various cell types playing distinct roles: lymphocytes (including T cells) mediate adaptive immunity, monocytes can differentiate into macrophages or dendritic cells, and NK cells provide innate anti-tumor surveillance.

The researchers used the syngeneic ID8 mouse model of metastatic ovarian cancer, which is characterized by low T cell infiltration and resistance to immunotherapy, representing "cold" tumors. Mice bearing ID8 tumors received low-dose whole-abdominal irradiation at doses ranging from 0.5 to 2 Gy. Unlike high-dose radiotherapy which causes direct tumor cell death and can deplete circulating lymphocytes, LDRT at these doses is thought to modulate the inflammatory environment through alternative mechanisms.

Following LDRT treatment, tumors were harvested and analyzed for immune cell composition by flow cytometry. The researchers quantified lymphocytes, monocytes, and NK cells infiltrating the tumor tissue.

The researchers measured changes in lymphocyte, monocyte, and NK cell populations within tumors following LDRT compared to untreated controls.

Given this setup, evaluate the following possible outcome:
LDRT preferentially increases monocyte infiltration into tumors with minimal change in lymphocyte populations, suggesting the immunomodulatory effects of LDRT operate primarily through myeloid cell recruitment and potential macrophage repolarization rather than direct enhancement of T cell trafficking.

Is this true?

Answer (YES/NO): NO